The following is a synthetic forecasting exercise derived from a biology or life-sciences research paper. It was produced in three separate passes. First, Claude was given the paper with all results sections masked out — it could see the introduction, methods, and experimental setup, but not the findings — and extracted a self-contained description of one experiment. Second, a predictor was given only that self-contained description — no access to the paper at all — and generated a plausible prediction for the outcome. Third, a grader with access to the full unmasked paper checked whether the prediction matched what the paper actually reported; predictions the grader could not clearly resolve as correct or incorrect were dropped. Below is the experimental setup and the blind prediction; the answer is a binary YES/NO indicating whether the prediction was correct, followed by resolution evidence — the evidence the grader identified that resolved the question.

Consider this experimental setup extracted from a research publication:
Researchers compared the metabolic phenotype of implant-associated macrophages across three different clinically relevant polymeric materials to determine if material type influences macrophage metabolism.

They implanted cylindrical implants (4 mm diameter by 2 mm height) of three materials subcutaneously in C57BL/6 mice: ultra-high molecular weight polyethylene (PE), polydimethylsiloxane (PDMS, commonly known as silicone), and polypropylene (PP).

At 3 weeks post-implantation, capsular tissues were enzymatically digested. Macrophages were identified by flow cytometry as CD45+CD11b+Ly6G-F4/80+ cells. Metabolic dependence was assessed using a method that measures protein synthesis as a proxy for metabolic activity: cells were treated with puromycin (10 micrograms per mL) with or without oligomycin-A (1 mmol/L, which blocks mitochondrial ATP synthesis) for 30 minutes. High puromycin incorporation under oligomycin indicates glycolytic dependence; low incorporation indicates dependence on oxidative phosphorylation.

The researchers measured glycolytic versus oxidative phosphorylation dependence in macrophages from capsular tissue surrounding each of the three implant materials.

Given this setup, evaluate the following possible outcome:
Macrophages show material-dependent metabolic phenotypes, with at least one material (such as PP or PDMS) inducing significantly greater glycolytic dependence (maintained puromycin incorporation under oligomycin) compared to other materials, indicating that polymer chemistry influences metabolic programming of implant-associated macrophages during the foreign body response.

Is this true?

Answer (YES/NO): NO